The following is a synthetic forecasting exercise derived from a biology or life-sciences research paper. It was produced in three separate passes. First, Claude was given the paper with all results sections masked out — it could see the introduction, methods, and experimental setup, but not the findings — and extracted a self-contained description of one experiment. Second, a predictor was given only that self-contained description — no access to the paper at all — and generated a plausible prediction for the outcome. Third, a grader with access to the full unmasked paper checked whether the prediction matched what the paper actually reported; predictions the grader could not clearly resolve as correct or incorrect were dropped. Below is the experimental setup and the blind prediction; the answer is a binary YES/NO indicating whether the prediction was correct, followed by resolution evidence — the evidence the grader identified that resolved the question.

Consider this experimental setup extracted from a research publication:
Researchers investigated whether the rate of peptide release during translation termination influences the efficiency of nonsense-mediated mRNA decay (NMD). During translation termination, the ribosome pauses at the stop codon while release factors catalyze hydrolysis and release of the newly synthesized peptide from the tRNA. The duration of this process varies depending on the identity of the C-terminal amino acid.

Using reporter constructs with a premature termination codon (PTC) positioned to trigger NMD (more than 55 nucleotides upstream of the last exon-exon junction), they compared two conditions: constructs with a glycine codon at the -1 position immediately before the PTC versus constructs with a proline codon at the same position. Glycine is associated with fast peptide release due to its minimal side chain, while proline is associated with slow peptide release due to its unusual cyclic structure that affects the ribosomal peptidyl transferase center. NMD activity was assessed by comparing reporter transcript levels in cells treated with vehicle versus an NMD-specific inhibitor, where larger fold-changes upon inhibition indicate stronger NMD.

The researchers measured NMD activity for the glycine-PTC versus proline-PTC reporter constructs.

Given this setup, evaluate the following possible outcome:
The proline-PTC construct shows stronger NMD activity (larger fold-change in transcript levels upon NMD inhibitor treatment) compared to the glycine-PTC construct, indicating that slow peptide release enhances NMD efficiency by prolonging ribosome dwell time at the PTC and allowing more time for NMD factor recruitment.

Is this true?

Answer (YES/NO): NO